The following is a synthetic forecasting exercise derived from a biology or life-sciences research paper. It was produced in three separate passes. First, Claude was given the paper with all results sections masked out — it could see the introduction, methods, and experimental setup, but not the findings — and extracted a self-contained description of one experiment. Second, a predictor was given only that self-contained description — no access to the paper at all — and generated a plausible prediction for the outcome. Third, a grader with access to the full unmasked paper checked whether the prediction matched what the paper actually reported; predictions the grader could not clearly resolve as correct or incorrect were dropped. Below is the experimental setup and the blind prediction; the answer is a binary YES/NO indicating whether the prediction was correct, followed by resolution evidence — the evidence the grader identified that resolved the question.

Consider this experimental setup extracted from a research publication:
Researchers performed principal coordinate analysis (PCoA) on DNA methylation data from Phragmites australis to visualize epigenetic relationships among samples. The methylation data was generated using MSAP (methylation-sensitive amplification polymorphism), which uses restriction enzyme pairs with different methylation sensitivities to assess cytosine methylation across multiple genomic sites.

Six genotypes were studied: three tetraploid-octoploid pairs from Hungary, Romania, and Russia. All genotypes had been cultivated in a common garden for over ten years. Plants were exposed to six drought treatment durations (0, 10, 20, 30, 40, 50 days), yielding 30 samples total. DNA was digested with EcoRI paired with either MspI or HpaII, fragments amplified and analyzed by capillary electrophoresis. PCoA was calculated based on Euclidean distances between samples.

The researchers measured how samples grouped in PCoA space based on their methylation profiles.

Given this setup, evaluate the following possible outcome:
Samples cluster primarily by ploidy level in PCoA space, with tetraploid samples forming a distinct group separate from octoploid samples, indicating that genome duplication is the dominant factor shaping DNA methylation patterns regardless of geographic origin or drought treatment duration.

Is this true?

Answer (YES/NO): NO